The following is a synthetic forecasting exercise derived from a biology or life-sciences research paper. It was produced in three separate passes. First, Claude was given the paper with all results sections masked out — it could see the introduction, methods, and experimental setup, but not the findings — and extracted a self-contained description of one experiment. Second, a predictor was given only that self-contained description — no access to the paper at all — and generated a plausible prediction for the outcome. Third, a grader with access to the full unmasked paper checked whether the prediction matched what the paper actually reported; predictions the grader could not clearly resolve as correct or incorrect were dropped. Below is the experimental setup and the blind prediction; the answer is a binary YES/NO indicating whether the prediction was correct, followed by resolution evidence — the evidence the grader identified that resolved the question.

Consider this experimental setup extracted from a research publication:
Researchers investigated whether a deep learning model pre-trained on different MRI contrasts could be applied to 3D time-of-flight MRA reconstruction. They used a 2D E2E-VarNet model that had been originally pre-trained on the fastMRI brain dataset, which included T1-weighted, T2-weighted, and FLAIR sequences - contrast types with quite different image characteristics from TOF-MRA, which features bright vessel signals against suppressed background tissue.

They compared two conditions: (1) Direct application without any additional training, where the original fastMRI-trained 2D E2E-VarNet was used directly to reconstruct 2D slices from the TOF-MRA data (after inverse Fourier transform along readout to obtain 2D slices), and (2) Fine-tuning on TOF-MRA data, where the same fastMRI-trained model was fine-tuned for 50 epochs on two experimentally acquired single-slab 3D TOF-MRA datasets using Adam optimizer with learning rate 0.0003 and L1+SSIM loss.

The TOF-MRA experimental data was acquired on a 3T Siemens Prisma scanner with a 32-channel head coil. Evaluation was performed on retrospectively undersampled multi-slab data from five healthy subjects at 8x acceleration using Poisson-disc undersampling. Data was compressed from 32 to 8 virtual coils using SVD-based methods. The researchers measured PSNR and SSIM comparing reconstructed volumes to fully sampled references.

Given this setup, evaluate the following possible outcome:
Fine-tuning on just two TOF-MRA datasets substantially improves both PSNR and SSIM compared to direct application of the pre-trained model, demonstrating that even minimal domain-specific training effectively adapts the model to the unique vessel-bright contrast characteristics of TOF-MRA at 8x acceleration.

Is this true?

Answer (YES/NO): NO